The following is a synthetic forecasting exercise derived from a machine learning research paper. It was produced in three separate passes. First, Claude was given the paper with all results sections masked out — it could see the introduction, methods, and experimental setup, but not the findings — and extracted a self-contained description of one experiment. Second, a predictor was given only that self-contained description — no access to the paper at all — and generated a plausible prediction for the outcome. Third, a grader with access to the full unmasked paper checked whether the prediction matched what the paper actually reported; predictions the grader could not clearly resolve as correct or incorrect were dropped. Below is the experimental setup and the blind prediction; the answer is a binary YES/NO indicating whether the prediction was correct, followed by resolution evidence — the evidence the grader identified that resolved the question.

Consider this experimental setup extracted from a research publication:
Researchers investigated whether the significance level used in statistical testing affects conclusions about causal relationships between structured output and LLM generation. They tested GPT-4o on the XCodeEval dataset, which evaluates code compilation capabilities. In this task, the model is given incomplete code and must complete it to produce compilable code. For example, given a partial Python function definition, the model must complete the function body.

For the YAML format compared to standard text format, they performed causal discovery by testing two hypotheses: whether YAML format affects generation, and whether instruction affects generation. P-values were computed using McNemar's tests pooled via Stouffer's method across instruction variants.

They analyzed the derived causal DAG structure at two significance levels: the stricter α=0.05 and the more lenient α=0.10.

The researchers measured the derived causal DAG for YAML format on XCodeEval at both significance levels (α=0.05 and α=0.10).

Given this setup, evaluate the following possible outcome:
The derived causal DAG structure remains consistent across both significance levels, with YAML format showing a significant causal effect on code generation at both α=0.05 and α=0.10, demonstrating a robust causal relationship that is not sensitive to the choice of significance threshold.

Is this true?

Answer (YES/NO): NO